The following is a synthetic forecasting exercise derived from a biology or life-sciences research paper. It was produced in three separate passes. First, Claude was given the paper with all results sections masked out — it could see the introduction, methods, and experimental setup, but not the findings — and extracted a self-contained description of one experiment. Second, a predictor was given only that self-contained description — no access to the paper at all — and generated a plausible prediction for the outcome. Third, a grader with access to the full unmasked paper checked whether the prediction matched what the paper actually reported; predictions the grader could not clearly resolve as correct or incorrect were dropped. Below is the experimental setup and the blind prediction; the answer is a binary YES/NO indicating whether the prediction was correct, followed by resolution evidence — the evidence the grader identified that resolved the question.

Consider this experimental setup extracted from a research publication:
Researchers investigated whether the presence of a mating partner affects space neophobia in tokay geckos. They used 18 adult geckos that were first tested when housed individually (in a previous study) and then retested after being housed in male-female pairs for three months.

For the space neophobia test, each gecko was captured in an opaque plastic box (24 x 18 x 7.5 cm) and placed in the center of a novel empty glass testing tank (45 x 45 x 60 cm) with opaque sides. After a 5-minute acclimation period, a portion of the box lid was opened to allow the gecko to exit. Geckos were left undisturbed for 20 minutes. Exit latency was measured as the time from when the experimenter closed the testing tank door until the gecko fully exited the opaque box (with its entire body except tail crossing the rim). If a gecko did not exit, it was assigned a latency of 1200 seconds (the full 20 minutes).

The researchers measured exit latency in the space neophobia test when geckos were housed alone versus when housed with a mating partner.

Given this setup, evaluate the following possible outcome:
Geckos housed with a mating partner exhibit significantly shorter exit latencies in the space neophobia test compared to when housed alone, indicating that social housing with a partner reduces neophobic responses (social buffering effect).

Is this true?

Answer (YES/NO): NO